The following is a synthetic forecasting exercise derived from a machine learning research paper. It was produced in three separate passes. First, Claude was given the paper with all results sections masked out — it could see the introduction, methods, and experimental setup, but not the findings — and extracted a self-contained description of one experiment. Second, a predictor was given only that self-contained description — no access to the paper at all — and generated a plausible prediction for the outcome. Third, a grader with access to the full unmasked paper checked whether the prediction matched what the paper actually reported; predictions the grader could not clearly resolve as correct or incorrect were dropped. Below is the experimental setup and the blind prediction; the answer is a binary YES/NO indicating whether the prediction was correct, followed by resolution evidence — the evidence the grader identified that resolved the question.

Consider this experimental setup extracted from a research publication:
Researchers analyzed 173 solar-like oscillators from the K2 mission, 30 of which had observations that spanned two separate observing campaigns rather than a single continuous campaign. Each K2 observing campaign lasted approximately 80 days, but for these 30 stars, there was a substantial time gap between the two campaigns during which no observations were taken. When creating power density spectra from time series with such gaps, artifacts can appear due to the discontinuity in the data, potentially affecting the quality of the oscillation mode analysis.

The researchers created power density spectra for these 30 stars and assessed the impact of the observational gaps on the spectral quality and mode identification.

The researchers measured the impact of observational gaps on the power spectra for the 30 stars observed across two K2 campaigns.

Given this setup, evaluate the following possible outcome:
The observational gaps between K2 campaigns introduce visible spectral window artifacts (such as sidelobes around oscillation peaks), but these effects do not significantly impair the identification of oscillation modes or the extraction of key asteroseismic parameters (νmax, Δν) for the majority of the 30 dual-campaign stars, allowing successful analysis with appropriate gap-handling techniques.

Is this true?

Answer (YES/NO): NO